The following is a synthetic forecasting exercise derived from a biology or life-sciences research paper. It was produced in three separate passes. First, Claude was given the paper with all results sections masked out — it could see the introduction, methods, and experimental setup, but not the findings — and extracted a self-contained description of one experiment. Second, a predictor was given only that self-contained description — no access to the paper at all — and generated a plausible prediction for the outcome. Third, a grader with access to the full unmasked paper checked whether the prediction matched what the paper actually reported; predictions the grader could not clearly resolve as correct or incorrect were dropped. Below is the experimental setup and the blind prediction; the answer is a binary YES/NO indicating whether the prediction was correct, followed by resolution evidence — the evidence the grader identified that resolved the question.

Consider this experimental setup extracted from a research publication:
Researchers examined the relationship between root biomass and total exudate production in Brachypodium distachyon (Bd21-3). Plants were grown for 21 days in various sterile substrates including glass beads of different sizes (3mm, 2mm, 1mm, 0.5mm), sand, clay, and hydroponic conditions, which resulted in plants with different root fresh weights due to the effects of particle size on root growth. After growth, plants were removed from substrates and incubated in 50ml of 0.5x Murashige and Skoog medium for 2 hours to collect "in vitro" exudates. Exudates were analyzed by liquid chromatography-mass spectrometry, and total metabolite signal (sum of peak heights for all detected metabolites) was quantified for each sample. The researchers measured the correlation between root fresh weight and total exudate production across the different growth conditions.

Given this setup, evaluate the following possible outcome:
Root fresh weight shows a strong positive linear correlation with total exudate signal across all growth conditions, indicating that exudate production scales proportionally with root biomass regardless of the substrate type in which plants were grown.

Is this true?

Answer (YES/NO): YES